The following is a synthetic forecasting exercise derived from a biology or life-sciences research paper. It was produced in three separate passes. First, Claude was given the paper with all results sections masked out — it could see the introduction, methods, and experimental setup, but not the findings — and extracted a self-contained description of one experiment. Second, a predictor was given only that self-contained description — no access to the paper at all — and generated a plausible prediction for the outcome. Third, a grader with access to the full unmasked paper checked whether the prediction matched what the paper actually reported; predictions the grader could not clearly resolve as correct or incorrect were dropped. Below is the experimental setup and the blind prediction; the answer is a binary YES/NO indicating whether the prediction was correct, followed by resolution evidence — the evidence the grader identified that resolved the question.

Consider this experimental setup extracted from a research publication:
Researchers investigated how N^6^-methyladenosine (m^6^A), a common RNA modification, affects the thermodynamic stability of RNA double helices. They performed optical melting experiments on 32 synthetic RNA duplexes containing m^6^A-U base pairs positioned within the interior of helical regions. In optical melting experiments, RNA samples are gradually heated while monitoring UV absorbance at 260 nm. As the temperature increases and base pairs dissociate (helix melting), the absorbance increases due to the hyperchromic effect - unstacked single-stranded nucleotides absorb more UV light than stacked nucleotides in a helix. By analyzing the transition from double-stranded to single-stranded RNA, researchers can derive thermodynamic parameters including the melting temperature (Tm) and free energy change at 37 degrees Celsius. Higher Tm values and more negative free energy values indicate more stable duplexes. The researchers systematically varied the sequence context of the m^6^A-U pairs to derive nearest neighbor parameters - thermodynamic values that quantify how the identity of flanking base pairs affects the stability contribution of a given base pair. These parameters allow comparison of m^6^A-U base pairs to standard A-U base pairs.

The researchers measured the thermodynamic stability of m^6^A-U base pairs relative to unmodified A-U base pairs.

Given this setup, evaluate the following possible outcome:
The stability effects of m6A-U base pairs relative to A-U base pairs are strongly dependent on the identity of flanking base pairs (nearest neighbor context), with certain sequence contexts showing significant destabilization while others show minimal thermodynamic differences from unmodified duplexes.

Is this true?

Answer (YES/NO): YES